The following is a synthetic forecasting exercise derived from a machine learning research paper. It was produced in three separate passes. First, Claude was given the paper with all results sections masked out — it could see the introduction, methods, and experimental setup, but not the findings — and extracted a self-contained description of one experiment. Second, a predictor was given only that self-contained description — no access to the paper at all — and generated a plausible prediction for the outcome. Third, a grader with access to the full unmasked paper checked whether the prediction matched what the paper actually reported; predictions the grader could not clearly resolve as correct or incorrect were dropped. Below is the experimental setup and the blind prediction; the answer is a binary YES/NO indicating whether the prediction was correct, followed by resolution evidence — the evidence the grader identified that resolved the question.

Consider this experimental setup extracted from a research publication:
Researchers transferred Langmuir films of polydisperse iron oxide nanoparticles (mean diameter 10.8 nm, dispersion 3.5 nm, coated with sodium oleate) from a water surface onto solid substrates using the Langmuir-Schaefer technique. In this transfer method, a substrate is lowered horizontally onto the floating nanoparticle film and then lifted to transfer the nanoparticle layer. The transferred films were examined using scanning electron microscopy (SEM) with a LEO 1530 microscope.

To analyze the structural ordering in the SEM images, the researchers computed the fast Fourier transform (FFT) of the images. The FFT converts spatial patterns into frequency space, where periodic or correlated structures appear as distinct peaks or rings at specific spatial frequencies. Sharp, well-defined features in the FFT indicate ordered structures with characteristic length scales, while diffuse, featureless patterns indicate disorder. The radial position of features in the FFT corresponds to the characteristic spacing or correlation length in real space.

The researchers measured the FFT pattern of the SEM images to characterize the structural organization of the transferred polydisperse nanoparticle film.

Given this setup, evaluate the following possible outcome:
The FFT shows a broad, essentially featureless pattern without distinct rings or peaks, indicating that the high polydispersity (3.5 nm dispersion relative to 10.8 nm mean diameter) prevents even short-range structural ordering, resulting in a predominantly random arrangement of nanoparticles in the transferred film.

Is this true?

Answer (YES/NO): NO